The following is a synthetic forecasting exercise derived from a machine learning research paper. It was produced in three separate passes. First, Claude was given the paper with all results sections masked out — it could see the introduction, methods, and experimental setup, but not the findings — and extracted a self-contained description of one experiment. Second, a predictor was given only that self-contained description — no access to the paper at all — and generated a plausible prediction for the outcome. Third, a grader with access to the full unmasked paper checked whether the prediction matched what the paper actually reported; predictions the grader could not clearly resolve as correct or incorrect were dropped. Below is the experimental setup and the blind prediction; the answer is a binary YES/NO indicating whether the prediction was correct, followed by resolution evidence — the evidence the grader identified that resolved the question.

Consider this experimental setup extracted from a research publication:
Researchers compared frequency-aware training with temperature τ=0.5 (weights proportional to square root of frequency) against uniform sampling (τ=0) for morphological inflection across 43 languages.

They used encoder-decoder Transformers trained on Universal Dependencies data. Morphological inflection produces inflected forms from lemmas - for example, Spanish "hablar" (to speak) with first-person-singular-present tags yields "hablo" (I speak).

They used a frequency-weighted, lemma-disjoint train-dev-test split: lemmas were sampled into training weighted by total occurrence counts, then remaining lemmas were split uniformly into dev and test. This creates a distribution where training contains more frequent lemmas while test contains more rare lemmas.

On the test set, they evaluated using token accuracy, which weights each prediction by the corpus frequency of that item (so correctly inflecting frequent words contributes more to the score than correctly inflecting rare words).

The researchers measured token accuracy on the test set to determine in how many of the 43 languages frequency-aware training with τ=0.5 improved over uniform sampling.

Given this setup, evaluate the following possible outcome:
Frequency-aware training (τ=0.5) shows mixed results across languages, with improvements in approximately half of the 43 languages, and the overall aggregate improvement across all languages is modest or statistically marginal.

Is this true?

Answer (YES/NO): YES